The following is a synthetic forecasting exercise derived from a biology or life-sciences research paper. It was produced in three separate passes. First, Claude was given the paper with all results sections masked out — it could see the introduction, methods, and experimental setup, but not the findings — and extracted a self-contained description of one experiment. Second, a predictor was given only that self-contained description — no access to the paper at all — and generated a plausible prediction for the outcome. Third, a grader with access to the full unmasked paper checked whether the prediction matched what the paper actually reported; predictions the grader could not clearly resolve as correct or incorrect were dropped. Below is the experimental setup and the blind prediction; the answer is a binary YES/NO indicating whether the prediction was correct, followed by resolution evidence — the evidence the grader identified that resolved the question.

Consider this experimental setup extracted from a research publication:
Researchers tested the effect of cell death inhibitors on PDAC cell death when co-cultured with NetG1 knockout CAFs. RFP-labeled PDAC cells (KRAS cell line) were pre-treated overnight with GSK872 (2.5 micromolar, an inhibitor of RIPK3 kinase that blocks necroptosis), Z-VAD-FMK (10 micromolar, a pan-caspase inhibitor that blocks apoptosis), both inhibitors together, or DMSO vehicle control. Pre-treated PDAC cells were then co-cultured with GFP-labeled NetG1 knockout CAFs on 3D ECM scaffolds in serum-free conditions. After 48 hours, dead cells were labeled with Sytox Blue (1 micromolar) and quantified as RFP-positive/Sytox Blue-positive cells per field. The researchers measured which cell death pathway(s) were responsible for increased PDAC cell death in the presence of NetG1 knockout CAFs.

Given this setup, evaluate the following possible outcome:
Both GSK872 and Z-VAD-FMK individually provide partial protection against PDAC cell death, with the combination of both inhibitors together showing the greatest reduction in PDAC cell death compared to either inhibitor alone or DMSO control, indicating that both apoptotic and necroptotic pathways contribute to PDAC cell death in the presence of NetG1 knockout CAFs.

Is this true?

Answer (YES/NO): NO